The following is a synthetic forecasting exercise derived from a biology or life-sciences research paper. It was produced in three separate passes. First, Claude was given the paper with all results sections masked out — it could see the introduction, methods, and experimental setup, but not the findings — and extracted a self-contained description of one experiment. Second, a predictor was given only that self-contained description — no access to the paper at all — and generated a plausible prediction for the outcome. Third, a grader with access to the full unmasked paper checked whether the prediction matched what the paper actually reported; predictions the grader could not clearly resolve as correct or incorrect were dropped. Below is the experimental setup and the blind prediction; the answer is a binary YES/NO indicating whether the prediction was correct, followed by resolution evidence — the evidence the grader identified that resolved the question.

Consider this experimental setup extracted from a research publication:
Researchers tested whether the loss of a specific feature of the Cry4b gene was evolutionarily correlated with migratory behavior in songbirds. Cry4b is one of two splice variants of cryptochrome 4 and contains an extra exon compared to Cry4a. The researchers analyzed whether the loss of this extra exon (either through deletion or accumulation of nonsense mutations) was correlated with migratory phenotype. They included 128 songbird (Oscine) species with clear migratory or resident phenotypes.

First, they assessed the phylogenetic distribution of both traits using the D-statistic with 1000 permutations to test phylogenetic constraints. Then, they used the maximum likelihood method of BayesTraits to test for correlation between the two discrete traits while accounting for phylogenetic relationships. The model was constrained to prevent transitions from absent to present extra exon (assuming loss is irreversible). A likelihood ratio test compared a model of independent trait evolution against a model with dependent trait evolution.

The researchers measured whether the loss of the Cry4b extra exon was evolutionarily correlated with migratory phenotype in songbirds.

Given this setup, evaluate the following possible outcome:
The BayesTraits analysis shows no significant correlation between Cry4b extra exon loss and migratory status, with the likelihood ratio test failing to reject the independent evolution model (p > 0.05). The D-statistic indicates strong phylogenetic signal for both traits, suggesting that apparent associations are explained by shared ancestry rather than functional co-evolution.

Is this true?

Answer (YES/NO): NO